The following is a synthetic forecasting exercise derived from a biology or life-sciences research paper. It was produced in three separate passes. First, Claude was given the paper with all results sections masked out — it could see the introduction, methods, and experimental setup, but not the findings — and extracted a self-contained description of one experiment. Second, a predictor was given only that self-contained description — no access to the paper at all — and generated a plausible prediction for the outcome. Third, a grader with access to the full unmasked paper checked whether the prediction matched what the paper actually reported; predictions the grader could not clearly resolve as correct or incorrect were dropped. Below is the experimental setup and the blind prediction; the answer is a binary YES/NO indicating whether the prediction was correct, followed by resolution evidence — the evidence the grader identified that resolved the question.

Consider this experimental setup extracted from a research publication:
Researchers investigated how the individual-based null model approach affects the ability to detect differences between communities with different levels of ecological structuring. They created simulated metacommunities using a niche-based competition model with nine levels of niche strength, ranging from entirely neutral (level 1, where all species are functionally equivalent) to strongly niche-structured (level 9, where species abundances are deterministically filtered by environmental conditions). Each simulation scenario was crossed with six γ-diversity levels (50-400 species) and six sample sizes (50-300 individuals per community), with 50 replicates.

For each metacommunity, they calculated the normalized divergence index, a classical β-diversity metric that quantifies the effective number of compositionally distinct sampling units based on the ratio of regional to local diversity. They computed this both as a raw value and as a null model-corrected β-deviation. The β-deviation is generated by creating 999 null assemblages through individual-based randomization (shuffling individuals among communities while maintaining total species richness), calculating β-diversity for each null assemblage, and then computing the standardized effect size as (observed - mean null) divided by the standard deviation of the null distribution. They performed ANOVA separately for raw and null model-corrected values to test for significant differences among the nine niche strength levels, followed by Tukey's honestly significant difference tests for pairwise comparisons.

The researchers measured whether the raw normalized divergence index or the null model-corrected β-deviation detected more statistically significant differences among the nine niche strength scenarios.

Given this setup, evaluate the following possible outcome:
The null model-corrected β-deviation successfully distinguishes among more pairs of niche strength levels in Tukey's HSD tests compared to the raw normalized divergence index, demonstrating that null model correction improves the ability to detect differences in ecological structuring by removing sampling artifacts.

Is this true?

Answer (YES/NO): NO